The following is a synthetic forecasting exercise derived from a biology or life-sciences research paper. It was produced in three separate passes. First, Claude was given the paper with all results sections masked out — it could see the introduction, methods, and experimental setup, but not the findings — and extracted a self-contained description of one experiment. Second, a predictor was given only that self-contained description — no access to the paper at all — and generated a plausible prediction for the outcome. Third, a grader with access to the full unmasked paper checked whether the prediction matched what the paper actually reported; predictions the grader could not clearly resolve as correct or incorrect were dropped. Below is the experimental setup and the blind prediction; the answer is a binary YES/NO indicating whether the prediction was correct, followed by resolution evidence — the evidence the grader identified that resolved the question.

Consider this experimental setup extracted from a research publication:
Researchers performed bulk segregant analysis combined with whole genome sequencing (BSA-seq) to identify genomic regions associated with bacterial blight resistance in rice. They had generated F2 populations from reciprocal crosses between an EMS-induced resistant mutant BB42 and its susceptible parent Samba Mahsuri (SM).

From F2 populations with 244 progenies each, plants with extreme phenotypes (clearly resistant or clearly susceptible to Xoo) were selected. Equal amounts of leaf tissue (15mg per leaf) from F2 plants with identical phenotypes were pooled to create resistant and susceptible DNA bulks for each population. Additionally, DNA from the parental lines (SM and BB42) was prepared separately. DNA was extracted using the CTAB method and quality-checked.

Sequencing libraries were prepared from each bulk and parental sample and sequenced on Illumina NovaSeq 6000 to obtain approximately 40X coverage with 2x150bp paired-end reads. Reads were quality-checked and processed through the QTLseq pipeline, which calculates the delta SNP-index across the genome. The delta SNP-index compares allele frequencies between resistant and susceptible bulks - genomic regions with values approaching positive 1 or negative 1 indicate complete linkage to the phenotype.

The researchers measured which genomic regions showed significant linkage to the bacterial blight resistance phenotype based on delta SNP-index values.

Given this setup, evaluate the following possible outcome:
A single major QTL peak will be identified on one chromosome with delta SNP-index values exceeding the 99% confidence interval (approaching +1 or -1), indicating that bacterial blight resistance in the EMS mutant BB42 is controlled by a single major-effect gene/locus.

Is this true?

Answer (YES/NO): YES